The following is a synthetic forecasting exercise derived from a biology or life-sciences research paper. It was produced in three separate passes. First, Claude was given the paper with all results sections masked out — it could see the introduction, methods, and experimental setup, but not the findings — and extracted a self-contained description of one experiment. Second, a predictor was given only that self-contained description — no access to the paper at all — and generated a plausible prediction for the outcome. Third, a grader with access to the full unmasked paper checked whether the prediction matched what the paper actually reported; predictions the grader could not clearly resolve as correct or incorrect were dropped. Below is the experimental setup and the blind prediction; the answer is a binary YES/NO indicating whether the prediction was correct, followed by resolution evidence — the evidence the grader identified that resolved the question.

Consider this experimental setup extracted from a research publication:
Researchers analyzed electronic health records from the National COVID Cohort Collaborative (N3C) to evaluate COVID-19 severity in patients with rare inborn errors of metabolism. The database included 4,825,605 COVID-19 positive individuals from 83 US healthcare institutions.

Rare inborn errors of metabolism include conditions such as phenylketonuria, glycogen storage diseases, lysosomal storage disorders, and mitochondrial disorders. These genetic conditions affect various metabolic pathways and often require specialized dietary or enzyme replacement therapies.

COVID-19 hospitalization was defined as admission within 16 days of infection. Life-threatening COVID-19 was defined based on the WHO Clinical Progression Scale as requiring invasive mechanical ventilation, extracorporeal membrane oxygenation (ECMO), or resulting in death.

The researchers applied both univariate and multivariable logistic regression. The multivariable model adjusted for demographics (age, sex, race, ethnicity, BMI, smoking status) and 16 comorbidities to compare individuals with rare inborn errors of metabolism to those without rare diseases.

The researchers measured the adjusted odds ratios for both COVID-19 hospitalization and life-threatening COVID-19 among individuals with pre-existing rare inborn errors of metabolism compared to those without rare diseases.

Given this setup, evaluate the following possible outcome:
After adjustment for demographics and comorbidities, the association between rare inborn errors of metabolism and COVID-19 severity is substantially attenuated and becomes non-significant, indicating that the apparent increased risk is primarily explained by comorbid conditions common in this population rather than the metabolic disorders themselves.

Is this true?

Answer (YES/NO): NO